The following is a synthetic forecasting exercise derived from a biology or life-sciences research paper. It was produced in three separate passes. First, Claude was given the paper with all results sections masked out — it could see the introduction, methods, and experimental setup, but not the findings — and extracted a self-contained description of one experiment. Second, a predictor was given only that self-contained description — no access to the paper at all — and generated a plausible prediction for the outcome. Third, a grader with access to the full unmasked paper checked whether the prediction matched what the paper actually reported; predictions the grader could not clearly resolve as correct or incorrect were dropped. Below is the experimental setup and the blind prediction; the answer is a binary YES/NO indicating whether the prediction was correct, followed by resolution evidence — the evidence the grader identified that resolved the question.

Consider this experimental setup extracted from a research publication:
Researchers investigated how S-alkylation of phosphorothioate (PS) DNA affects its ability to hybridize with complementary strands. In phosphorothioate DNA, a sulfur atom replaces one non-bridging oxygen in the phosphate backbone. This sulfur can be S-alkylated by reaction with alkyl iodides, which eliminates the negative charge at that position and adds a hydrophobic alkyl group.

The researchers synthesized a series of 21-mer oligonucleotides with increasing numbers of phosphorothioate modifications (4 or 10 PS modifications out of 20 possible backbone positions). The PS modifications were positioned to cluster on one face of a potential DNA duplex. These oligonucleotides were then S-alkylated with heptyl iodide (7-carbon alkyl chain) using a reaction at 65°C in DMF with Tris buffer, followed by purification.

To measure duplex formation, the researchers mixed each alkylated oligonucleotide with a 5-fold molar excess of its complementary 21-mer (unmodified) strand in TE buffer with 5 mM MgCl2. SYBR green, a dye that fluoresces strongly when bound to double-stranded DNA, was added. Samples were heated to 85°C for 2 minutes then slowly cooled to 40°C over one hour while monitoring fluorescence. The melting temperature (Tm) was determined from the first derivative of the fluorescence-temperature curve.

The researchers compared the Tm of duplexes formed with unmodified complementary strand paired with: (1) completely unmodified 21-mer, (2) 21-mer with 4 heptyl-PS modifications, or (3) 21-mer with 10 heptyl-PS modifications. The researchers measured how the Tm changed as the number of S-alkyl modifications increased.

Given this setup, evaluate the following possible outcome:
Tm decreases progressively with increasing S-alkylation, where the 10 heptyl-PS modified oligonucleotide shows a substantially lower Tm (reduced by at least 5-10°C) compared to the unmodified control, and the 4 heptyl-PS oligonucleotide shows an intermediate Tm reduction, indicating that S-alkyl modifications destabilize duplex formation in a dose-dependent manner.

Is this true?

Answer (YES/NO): YES